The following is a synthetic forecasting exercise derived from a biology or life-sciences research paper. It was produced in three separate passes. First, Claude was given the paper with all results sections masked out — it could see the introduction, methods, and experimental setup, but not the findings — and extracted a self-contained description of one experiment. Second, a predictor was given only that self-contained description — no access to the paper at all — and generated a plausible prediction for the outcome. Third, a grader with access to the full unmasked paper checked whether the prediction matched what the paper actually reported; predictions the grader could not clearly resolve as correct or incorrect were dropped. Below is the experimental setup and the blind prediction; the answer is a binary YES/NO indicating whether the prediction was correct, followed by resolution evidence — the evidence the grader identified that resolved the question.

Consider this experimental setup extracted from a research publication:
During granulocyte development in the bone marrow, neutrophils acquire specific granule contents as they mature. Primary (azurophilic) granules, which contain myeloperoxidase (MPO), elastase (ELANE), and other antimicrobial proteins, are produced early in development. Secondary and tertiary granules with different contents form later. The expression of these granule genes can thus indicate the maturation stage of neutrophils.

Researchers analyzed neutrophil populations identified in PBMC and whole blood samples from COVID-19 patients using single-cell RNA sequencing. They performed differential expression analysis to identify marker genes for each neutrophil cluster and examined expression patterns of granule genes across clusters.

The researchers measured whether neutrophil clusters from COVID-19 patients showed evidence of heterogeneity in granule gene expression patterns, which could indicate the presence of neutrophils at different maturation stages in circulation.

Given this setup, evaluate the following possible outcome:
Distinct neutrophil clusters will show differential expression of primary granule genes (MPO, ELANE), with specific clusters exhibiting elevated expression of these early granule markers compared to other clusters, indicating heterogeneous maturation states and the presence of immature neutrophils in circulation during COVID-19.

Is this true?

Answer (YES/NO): YES